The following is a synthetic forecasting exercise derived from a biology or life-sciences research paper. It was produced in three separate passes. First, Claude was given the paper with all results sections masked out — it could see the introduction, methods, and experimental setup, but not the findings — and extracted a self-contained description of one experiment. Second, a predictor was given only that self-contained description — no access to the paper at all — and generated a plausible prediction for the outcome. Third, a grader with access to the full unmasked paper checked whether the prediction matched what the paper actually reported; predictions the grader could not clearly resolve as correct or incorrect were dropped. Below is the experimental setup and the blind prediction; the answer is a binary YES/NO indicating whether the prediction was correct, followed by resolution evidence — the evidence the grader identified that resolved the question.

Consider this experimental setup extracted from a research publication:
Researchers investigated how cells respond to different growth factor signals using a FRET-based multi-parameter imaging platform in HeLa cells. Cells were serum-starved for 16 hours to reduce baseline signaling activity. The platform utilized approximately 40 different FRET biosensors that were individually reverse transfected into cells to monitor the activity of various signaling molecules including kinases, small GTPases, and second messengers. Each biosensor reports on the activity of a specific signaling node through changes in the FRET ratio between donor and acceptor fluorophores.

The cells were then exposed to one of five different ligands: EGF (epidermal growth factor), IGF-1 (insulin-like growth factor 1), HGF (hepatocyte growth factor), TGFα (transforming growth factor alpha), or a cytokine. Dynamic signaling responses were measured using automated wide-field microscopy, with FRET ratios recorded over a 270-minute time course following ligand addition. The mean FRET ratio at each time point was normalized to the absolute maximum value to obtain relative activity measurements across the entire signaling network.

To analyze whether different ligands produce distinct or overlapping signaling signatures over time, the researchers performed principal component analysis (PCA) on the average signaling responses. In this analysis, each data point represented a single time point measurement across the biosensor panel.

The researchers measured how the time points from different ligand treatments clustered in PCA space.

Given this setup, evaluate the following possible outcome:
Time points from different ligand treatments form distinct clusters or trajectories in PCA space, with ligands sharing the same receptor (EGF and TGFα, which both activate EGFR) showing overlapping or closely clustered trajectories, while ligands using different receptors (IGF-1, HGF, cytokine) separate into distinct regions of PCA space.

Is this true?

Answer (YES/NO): YES